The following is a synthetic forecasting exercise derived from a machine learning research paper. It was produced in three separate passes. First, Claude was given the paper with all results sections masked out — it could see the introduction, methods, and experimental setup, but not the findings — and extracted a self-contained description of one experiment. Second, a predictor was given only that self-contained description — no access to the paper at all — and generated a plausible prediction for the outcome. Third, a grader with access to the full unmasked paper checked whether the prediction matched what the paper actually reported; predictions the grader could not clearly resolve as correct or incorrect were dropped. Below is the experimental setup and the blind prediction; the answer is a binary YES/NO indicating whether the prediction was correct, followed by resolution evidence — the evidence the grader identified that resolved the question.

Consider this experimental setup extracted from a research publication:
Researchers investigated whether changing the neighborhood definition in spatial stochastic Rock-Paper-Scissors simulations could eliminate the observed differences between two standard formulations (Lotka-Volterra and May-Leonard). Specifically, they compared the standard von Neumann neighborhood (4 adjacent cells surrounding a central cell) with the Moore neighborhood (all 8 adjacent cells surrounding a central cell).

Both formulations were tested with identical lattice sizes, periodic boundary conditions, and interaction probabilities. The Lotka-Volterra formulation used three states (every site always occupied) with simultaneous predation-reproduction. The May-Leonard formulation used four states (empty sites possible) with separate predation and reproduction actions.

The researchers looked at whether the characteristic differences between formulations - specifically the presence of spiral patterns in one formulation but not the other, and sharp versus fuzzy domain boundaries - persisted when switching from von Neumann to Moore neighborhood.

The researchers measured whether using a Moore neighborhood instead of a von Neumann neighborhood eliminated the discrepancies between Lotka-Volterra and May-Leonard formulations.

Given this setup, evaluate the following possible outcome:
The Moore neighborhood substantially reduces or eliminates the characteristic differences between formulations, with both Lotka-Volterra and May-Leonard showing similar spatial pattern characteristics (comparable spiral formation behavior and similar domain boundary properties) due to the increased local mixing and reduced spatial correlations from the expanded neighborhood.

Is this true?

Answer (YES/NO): NO